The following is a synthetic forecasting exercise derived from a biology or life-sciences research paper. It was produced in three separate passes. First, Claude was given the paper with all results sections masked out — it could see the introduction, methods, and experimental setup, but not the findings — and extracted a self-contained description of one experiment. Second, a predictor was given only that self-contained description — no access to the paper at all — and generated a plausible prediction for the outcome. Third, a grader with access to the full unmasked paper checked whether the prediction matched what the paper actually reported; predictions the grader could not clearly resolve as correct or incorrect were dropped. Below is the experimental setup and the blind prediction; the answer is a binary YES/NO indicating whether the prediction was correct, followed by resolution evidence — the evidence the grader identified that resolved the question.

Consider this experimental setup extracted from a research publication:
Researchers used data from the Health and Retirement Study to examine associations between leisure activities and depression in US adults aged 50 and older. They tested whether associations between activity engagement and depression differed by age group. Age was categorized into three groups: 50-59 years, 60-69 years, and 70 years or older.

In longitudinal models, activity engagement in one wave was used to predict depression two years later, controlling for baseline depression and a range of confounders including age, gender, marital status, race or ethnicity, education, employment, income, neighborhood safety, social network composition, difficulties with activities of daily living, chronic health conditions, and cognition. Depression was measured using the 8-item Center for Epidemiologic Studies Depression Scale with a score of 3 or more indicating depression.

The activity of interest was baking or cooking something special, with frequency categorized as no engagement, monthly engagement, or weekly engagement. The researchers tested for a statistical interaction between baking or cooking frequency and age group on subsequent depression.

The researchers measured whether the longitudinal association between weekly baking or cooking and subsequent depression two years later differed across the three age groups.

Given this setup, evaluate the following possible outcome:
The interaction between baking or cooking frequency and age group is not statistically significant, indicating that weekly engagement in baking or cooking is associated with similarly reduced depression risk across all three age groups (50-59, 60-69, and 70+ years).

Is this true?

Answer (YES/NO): NO